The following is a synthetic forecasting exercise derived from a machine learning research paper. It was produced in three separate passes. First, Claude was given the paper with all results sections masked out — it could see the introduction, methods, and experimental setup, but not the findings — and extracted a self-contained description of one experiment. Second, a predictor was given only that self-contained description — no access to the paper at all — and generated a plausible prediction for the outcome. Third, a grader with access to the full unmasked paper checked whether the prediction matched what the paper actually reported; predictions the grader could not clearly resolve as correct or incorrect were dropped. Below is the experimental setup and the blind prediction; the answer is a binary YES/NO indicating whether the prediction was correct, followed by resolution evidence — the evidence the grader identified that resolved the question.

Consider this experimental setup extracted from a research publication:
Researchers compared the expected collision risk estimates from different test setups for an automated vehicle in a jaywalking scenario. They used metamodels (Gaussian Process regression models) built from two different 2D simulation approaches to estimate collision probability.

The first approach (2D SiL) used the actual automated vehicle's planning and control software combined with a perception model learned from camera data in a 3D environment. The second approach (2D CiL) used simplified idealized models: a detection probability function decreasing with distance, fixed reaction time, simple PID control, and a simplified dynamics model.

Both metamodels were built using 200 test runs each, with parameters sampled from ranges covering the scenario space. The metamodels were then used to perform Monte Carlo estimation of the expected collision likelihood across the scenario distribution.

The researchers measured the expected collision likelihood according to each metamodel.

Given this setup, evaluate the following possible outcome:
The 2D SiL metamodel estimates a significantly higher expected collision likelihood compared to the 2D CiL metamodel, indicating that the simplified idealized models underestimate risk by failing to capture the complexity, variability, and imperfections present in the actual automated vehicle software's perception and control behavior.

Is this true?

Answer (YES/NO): NO